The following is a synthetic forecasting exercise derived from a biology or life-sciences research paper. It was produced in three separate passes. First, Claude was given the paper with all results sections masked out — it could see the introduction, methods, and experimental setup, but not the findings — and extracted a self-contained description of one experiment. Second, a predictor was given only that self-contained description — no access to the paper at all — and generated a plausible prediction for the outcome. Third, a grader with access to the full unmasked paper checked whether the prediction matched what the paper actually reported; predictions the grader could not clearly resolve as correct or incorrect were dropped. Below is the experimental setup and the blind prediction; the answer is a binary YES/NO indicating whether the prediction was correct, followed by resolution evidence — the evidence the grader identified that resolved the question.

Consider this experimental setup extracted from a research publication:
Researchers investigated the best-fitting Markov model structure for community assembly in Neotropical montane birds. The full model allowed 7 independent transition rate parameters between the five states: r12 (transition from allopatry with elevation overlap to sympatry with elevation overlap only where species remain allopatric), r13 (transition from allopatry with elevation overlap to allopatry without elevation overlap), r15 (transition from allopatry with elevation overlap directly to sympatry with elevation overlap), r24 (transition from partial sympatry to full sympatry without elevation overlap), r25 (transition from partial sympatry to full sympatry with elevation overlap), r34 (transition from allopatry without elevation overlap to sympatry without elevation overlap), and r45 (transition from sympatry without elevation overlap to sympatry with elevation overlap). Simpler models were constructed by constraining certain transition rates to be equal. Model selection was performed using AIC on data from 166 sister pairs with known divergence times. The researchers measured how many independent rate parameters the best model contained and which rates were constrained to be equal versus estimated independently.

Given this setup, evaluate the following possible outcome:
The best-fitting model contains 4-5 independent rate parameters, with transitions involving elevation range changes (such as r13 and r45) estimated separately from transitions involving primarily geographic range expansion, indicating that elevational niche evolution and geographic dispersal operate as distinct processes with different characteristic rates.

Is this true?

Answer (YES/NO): NO